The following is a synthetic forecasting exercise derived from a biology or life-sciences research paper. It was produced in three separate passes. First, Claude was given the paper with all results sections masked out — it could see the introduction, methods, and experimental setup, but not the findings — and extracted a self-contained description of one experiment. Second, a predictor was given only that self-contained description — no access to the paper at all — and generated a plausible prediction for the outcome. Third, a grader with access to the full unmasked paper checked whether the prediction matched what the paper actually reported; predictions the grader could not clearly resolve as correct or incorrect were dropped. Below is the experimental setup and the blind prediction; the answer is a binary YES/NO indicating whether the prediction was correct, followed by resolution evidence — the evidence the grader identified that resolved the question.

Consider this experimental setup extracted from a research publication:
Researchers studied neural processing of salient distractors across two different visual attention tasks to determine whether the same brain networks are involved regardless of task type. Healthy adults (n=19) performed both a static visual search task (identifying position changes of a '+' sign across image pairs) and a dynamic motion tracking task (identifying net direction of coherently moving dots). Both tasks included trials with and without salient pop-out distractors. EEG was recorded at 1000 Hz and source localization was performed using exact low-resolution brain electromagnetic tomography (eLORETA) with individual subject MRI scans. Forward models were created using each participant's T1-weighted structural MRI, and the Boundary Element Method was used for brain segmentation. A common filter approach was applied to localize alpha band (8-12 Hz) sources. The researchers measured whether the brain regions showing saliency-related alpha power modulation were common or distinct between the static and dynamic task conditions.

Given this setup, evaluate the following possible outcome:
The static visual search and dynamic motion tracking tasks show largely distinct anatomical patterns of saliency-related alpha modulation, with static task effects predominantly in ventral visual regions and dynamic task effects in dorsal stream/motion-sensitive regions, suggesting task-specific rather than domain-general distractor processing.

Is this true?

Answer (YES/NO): NO